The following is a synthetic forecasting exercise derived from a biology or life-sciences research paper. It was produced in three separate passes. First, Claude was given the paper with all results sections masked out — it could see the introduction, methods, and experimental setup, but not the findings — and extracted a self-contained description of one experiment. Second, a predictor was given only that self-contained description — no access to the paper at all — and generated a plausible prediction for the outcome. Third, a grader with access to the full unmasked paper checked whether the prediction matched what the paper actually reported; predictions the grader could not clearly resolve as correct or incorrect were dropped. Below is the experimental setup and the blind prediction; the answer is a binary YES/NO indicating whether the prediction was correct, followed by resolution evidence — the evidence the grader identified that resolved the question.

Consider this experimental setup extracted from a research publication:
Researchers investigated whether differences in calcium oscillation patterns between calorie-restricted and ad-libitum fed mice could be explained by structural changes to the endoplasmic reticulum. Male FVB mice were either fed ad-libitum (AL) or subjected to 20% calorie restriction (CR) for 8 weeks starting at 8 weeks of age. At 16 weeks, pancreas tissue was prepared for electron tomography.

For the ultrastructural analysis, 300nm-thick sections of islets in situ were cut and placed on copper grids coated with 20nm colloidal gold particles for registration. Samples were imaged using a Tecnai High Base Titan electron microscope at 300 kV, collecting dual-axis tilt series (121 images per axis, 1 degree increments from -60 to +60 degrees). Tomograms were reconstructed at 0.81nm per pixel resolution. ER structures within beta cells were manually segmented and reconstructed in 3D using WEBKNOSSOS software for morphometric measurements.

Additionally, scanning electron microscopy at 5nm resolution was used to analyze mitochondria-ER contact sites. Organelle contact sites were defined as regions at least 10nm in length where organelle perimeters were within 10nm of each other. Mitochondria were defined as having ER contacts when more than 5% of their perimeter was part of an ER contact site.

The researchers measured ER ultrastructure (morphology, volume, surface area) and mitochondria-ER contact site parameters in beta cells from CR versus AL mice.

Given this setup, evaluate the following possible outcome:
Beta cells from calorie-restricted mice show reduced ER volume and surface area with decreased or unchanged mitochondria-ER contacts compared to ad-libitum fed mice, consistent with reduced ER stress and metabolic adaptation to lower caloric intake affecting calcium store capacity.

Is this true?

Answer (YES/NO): NO